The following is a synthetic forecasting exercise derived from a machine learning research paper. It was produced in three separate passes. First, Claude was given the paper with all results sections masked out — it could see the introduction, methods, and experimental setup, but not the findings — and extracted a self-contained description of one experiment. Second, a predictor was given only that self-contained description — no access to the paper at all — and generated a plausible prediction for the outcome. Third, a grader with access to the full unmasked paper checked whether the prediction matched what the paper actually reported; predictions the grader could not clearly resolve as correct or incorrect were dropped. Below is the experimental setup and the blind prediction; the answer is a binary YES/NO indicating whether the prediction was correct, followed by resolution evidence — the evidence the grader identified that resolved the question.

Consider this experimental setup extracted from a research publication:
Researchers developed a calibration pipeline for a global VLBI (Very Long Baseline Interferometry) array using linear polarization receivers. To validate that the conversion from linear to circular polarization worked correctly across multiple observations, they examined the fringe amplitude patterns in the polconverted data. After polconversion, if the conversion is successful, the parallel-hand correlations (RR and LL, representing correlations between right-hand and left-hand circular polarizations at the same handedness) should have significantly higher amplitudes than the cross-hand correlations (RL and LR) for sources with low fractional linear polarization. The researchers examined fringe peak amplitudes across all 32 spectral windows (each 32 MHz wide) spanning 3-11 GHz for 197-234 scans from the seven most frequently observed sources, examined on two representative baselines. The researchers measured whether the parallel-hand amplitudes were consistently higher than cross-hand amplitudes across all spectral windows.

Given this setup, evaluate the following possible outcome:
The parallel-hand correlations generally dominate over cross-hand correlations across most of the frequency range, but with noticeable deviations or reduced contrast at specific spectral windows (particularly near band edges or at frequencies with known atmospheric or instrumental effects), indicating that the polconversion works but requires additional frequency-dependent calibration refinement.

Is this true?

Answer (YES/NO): NO